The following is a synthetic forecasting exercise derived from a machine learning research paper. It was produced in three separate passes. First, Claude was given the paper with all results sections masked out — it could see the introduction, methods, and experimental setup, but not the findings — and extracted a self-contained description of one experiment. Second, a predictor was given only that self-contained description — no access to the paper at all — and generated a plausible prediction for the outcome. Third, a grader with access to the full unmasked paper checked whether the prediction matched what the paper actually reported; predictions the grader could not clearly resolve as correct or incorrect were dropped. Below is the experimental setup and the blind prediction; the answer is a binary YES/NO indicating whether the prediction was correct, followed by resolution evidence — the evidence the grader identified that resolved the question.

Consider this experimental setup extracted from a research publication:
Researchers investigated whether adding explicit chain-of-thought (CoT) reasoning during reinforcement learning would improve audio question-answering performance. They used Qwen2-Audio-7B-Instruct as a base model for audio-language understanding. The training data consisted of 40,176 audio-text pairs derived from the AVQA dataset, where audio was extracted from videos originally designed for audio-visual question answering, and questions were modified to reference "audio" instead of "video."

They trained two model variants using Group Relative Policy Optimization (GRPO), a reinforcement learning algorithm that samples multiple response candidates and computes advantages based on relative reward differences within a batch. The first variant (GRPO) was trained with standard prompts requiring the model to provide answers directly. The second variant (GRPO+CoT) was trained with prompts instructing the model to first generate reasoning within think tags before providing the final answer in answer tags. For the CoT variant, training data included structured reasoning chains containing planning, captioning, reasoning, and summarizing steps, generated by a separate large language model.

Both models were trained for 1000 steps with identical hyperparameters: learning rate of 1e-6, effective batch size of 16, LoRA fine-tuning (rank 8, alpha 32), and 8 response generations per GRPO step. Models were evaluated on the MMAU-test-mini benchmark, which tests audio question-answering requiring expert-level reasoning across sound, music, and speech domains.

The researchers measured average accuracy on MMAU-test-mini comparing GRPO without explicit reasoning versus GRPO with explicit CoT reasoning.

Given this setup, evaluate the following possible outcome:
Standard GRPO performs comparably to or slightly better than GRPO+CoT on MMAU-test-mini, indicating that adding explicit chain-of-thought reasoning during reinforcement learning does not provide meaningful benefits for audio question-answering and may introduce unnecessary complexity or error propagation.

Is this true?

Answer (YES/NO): YES